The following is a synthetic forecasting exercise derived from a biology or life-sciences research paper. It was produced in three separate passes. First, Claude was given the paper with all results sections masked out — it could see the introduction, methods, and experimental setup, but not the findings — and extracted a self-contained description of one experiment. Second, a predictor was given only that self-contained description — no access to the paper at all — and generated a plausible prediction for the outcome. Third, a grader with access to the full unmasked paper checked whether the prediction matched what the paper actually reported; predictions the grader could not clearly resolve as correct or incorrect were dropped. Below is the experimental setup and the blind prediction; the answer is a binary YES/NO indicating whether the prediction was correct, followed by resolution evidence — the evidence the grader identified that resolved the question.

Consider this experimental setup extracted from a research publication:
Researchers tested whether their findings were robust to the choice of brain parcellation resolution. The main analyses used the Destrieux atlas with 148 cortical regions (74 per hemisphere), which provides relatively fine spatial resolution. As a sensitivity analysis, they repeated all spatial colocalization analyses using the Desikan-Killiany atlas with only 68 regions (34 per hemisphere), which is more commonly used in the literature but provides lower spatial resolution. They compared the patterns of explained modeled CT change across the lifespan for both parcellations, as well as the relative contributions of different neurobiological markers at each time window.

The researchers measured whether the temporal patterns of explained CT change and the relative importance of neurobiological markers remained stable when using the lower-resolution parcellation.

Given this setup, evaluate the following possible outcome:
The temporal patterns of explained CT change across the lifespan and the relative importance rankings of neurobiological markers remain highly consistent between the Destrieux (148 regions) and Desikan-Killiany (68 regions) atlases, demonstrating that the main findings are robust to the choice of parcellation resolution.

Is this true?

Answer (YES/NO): YES